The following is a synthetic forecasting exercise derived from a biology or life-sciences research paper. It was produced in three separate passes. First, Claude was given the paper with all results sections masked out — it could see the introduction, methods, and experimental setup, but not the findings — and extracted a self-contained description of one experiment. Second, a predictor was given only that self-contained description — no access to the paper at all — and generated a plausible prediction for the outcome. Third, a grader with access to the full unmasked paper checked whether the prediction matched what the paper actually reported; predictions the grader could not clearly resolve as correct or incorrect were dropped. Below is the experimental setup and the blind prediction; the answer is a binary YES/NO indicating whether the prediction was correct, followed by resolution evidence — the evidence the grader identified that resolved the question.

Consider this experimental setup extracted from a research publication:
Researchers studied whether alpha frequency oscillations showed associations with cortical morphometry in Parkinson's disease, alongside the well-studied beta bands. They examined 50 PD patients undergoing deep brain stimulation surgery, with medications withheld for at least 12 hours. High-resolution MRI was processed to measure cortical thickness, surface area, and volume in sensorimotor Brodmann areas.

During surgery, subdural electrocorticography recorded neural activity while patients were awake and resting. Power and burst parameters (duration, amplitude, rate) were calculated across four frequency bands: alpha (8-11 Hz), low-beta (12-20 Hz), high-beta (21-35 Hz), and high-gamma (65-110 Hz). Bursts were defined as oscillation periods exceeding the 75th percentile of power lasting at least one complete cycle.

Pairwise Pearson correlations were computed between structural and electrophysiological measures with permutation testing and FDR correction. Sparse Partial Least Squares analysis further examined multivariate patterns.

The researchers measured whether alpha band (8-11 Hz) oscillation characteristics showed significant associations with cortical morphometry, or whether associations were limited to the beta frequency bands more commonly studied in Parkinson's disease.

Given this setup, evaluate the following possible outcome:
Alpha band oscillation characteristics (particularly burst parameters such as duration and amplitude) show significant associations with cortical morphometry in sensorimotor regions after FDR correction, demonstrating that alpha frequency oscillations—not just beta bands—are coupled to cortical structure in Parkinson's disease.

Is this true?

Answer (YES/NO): YES